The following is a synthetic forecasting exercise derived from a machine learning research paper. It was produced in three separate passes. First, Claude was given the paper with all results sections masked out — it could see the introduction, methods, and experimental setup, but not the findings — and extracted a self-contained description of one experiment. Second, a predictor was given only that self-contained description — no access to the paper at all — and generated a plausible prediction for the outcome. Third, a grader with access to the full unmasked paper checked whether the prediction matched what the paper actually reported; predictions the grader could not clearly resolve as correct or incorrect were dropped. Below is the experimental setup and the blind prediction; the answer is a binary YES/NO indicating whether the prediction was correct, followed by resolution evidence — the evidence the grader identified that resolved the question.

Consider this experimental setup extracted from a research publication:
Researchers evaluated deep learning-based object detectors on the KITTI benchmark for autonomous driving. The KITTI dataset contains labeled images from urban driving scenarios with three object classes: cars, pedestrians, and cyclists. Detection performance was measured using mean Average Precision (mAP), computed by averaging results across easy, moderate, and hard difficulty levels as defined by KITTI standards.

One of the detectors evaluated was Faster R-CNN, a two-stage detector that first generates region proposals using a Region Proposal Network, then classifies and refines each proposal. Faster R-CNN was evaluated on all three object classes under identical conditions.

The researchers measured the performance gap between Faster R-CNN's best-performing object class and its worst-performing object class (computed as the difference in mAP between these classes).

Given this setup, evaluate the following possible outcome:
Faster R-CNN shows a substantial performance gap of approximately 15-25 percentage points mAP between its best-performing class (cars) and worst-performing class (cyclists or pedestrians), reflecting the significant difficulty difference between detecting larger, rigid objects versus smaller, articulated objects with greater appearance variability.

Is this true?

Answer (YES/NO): YES